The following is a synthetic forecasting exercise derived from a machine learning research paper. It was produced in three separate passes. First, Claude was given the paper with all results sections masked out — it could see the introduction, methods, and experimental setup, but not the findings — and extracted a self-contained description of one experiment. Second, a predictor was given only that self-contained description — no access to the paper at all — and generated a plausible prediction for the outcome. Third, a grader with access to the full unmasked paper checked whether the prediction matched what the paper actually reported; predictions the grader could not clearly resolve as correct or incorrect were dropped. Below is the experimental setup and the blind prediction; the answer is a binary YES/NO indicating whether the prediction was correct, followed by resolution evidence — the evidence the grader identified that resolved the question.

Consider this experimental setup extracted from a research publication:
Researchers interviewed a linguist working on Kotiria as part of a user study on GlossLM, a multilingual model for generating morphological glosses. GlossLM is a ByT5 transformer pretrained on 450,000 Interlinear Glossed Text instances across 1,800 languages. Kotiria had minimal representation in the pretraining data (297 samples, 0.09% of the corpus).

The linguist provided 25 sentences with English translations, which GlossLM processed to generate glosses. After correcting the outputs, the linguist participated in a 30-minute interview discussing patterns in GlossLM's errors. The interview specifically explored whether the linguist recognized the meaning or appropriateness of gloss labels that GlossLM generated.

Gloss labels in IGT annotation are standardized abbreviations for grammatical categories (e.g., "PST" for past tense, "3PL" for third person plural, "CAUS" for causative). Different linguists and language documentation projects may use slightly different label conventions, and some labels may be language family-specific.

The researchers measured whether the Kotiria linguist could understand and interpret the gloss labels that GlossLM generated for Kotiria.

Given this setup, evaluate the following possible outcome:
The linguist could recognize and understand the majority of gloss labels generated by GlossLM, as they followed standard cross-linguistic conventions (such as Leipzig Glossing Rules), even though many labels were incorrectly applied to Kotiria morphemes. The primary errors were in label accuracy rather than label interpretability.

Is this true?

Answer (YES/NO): NO